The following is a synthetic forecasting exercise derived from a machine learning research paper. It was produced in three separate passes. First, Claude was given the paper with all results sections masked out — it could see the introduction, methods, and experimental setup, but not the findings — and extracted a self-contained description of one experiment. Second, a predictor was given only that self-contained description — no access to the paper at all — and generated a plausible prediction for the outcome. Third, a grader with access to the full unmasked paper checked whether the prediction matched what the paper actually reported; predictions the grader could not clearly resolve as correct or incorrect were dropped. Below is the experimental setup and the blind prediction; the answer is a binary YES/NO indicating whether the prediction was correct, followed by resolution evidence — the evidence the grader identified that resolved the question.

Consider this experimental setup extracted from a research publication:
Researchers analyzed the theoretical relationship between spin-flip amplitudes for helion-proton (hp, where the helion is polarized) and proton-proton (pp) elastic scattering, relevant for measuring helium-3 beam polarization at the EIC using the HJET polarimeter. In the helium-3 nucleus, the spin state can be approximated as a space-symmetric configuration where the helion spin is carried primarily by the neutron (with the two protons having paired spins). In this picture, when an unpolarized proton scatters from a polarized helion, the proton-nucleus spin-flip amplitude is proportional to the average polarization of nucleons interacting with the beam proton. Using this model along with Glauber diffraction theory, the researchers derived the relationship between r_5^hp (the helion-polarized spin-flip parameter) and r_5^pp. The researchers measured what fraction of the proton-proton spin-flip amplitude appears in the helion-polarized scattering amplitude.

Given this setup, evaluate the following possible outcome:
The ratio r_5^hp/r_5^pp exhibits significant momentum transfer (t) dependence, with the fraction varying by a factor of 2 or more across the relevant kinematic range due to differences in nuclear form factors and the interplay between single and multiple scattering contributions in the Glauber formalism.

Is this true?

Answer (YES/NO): NO